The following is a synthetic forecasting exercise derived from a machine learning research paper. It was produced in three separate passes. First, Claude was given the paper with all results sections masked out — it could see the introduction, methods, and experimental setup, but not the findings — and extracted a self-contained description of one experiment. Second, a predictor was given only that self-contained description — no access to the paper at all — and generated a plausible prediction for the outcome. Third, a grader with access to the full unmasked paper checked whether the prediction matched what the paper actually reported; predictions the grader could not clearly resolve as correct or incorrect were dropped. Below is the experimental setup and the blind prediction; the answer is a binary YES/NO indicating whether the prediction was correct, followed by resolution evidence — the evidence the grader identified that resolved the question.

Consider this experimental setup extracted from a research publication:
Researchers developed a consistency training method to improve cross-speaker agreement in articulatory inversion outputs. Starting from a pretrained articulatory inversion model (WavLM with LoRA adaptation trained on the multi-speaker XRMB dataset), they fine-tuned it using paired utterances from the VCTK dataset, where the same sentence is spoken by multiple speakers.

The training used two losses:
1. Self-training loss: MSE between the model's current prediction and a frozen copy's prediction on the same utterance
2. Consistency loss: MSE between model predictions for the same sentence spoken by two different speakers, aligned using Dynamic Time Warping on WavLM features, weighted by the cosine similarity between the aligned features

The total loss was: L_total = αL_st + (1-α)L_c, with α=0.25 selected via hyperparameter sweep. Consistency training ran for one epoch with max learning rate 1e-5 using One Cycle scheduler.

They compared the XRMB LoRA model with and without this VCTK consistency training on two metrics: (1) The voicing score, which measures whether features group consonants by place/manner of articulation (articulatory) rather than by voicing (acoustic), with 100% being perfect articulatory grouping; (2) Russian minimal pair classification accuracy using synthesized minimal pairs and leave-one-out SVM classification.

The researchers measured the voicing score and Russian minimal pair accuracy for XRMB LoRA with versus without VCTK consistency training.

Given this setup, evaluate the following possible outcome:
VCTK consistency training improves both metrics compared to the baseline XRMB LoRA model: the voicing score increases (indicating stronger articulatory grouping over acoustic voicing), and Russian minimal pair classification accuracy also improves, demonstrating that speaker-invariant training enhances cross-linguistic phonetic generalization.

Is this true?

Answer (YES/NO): NO